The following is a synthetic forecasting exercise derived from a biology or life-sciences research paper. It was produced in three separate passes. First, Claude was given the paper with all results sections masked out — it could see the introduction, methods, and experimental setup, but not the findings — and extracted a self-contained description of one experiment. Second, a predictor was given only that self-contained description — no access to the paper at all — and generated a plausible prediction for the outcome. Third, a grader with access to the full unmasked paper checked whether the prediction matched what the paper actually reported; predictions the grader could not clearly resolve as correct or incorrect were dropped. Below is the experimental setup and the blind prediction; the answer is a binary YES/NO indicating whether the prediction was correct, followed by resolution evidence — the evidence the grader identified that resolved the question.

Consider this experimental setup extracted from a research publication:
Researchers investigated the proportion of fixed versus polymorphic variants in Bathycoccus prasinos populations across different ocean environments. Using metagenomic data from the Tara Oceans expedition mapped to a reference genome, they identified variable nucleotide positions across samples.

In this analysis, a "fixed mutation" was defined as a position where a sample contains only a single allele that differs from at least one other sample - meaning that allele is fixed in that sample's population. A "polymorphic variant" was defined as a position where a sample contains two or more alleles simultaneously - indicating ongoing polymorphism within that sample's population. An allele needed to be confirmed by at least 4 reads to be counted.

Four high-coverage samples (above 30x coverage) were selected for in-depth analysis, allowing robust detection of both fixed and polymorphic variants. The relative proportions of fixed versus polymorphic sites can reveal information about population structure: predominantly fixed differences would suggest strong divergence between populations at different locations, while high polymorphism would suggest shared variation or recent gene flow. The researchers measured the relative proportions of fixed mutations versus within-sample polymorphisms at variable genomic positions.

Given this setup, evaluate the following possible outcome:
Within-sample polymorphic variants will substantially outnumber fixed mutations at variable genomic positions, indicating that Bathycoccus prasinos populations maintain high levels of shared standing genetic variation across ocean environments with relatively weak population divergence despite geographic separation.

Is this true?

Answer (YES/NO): NO